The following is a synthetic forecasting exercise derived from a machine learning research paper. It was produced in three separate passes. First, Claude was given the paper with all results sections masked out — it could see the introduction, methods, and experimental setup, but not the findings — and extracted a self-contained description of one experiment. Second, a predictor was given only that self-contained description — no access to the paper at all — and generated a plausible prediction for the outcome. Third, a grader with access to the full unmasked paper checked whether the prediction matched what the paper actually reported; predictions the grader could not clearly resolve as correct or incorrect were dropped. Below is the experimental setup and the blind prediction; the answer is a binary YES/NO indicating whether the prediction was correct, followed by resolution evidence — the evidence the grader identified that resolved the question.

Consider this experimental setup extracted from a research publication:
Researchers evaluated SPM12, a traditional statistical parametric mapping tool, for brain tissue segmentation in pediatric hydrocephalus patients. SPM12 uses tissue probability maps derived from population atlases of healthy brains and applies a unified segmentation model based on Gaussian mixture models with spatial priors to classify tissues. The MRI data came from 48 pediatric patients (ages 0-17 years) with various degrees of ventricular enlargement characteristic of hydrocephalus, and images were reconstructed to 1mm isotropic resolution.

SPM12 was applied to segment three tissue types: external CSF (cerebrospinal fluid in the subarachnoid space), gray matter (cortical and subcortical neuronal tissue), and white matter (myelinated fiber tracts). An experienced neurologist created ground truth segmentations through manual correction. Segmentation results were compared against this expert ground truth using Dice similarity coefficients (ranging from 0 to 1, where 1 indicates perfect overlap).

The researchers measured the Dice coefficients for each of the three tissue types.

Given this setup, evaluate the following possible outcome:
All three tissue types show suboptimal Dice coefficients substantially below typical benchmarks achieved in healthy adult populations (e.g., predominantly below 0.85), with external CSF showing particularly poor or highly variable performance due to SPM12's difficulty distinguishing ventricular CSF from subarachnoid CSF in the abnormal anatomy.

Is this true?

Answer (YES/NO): YES